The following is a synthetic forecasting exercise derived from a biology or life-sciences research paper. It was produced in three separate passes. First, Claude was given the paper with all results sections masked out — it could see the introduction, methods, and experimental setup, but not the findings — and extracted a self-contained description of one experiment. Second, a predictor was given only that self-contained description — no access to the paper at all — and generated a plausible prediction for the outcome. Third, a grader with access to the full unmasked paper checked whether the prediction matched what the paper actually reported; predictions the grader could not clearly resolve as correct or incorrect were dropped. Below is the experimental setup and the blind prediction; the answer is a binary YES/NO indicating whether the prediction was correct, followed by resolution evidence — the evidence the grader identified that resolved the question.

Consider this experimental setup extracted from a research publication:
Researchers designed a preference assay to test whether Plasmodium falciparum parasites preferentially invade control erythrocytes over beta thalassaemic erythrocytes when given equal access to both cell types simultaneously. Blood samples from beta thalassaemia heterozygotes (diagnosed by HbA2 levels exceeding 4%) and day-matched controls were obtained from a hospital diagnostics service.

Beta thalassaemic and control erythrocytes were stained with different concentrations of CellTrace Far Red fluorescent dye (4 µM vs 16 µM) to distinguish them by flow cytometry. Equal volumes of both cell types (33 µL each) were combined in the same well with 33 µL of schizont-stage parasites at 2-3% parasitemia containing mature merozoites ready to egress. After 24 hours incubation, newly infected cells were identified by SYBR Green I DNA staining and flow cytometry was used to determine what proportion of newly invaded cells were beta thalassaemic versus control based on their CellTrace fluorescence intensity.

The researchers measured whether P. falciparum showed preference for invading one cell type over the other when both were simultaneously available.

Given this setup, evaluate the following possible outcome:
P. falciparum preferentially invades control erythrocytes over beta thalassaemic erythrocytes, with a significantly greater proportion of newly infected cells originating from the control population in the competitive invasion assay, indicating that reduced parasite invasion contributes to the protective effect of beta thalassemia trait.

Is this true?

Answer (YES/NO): NO